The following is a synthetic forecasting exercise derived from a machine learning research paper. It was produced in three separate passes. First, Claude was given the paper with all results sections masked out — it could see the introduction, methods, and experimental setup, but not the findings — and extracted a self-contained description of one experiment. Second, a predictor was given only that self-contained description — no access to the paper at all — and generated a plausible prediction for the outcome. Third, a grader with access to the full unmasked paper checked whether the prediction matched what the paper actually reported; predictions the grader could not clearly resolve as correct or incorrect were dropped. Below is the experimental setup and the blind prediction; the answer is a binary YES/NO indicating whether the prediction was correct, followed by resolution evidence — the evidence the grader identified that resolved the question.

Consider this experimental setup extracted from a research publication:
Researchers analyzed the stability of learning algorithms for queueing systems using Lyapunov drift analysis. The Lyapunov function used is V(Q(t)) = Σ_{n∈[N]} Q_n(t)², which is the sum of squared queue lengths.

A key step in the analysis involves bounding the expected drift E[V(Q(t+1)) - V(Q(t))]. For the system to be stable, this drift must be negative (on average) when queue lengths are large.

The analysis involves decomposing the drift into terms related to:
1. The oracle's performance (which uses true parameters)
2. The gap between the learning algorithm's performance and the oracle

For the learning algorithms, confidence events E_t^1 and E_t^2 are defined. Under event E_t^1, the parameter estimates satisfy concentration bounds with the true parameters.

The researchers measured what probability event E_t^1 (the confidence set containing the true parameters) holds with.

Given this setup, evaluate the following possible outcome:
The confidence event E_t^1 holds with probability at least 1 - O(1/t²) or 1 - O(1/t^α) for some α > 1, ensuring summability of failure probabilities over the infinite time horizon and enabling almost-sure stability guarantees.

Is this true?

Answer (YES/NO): NO